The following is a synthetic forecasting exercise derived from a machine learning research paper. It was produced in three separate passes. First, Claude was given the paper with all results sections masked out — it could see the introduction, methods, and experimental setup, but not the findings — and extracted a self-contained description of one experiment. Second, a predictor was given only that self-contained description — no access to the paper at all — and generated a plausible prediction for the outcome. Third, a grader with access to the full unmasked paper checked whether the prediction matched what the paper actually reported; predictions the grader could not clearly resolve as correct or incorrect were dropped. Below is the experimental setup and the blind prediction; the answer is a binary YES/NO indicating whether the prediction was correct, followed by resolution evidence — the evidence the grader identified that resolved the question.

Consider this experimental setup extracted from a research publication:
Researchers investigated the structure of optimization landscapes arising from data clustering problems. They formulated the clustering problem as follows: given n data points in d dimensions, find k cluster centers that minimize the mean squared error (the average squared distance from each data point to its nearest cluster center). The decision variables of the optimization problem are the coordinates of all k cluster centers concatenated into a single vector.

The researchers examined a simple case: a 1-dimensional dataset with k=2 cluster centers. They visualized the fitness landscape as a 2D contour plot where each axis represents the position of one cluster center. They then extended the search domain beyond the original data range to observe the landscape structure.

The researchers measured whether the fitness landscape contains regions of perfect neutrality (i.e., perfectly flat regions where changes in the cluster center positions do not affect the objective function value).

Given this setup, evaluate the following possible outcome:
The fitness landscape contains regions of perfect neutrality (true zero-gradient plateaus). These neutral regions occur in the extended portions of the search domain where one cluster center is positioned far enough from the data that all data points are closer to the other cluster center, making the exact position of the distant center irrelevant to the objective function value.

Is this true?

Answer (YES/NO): YES